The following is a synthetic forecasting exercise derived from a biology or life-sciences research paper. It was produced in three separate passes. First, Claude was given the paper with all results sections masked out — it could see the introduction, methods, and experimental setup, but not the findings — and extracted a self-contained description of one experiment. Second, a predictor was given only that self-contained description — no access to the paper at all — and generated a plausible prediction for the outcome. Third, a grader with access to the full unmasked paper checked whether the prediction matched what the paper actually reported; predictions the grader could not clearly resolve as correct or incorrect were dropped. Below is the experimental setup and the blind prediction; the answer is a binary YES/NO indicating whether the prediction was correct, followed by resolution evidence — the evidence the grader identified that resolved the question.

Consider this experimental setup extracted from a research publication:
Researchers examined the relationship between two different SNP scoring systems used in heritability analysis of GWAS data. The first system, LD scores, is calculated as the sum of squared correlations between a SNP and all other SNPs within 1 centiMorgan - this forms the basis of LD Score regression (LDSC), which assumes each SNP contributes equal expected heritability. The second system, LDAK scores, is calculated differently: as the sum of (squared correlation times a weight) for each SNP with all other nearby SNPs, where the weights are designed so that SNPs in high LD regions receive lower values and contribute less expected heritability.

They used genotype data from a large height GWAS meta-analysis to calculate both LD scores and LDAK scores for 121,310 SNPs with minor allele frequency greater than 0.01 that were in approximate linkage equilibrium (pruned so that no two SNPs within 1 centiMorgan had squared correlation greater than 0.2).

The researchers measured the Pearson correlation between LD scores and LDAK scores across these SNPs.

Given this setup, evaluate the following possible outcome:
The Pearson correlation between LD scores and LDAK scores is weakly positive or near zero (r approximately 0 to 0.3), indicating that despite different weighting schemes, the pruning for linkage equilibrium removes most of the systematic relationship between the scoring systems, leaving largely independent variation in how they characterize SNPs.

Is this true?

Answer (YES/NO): NO